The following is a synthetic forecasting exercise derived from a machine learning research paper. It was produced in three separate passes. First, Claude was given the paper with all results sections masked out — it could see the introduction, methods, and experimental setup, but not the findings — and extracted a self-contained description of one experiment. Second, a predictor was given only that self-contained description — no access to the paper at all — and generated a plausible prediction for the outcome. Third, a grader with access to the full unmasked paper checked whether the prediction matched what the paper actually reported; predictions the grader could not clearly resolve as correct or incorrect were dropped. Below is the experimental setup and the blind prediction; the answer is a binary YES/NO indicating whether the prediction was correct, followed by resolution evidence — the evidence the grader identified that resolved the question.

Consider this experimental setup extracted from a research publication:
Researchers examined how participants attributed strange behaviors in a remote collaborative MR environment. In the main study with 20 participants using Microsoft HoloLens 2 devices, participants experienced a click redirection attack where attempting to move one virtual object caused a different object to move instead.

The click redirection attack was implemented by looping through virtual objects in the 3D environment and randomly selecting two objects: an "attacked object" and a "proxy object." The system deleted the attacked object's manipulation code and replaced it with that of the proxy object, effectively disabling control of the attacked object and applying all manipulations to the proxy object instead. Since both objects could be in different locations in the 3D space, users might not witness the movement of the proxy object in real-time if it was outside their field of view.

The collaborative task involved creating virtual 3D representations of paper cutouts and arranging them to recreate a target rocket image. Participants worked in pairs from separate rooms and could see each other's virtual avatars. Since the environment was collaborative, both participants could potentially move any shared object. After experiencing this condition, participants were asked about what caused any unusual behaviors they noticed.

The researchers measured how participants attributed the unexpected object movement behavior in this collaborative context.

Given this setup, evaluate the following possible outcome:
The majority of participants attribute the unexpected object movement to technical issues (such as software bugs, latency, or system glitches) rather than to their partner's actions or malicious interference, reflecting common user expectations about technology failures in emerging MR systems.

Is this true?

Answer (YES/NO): NO